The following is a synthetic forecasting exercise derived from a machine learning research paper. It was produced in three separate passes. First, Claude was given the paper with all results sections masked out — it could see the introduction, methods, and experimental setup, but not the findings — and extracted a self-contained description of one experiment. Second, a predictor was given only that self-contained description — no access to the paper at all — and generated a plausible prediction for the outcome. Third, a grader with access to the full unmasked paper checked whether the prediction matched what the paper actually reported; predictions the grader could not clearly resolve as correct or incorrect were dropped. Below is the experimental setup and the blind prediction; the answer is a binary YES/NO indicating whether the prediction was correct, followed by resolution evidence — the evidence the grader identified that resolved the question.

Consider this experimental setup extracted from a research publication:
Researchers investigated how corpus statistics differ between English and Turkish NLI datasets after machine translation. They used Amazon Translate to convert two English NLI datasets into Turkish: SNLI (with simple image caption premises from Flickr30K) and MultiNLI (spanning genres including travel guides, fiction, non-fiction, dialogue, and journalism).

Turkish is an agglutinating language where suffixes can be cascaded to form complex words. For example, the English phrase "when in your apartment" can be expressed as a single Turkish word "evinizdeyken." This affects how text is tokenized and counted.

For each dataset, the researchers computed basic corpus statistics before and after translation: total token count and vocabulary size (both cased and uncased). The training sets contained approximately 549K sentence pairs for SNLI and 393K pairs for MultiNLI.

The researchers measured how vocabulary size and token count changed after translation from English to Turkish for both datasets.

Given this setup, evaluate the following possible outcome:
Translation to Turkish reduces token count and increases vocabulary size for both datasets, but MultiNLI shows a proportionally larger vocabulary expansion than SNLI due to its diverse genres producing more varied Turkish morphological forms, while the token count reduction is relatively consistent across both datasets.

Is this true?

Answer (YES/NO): YES